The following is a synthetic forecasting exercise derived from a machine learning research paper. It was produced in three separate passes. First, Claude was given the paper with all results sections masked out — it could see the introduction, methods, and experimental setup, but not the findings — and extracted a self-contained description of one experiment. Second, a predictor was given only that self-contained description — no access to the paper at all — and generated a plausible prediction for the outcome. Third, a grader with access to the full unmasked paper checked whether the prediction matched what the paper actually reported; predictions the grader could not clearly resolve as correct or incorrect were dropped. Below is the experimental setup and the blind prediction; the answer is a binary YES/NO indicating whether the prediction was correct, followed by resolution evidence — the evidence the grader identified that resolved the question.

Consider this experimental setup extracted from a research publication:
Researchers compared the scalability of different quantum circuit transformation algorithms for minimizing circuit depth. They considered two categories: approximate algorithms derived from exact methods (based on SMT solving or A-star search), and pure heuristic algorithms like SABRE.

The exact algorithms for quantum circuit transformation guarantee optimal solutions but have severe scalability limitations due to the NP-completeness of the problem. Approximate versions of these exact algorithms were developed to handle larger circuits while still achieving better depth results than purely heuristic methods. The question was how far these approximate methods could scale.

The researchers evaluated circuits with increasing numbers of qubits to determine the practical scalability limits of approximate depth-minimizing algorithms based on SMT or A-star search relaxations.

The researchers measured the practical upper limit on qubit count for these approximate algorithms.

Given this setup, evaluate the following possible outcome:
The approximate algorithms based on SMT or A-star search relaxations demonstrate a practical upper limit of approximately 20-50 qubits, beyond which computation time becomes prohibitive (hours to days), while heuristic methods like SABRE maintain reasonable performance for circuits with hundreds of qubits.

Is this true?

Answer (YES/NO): NO